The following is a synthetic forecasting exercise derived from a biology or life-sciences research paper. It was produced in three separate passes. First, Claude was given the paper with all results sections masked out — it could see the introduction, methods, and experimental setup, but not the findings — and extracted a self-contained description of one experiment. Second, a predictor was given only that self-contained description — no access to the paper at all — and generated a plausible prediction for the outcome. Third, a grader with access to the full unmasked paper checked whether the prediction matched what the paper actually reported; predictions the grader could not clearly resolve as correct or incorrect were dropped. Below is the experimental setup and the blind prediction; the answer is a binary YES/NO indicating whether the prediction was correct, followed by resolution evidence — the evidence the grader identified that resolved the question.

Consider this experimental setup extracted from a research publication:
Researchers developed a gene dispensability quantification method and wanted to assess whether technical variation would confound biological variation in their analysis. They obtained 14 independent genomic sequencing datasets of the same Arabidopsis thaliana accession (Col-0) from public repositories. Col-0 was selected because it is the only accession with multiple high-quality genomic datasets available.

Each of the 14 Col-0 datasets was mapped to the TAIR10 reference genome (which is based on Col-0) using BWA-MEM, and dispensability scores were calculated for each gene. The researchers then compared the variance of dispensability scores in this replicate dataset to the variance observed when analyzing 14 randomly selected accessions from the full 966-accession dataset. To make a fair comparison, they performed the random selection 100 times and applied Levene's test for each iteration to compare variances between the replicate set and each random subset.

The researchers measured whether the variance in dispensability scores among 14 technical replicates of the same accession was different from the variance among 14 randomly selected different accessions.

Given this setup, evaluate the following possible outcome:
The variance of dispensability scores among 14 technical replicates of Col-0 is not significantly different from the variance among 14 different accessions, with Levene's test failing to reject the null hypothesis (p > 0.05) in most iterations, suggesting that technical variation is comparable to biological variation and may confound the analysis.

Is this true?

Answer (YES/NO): NO